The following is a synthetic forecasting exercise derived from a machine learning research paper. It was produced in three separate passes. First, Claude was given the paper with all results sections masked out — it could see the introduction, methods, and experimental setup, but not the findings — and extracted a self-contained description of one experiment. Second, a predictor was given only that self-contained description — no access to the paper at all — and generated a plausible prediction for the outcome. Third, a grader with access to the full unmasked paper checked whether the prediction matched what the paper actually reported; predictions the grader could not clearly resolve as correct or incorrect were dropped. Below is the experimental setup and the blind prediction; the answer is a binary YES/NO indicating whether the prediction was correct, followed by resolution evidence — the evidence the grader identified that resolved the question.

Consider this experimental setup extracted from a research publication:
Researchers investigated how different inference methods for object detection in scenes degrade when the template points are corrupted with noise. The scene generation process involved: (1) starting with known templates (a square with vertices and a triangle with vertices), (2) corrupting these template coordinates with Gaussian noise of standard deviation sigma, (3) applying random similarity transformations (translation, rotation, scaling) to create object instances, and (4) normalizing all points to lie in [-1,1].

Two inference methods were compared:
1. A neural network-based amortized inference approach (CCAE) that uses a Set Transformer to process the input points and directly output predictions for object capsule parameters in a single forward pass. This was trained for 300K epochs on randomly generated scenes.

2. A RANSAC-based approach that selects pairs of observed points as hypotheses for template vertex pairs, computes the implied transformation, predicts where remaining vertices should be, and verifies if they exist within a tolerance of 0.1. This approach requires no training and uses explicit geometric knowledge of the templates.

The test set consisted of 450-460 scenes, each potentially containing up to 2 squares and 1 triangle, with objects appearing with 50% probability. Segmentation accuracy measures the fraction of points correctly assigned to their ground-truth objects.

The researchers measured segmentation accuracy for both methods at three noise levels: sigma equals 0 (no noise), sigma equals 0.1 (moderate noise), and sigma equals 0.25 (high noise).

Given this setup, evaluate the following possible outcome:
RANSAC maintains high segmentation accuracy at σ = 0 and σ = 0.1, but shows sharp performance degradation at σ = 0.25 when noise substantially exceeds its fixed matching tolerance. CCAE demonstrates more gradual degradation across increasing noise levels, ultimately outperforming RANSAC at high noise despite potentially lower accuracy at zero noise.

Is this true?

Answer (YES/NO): NO